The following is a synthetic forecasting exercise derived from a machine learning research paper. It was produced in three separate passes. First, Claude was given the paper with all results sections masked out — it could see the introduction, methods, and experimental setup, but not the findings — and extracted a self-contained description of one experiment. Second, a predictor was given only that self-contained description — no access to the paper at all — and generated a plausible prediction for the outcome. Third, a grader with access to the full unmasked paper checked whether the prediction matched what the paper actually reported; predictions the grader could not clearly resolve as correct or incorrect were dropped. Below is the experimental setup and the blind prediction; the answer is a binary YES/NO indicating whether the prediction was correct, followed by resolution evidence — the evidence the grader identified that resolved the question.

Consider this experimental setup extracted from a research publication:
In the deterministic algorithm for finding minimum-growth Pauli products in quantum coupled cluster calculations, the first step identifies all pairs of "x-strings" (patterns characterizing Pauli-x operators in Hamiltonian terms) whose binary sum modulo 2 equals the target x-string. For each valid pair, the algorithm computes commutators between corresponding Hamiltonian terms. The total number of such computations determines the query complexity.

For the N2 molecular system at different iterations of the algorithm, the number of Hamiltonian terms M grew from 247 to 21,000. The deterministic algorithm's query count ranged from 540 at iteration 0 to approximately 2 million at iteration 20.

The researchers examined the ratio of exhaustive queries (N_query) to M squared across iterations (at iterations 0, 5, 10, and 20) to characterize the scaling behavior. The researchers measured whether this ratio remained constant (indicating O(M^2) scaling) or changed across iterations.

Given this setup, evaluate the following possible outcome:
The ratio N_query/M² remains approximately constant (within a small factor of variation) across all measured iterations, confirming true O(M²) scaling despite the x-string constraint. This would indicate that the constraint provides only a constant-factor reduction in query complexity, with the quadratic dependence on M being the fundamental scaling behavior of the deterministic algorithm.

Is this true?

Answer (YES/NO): NO